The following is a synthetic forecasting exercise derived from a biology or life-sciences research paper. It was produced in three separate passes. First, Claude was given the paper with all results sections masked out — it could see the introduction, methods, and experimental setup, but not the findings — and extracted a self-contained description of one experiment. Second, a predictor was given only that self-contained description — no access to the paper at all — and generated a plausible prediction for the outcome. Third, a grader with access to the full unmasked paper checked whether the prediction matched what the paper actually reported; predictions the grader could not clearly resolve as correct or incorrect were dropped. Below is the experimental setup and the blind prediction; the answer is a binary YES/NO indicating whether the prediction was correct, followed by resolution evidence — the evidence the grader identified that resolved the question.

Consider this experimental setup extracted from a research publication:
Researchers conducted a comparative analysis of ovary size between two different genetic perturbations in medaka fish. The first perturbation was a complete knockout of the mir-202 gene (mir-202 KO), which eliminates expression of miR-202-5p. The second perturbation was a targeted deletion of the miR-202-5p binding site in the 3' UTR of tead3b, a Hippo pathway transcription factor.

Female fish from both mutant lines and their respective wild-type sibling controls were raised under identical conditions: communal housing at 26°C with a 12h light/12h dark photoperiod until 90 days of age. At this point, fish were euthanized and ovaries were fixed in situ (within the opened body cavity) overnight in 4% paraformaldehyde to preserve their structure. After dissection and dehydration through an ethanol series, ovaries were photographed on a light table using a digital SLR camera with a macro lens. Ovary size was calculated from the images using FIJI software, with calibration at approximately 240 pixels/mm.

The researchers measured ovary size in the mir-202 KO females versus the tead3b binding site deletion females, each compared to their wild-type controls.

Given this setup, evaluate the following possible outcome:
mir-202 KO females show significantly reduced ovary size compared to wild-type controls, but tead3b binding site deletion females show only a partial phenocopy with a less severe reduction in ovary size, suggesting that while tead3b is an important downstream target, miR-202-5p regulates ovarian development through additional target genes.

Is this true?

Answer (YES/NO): NO